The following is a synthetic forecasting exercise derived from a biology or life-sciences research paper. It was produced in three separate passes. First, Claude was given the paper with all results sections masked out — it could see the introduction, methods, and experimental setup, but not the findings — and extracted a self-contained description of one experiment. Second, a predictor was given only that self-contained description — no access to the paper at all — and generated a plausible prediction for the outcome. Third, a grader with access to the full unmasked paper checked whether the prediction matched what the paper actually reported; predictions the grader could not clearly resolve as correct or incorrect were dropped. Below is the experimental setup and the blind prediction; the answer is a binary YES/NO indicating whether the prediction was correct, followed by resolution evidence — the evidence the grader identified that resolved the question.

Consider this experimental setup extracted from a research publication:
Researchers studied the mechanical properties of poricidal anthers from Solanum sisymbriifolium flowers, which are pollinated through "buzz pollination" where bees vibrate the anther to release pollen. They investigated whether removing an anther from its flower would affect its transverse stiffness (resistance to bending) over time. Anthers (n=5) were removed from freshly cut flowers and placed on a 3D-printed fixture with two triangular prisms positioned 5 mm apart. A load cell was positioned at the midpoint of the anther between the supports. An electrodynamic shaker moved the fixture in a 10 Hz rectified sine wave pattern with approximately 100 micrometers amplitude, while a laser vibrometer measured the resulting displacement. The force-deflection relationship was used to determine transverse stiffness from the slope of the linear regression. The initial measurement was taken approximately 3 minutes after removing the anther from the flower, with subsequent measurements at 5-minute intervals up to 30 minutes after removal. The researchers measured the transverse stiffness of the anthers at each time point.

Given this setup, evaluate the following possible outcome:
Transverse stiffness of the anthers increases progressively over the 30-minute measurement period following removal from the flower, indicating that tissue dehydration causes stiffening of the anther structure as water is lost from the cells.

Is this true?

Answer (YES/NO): NO